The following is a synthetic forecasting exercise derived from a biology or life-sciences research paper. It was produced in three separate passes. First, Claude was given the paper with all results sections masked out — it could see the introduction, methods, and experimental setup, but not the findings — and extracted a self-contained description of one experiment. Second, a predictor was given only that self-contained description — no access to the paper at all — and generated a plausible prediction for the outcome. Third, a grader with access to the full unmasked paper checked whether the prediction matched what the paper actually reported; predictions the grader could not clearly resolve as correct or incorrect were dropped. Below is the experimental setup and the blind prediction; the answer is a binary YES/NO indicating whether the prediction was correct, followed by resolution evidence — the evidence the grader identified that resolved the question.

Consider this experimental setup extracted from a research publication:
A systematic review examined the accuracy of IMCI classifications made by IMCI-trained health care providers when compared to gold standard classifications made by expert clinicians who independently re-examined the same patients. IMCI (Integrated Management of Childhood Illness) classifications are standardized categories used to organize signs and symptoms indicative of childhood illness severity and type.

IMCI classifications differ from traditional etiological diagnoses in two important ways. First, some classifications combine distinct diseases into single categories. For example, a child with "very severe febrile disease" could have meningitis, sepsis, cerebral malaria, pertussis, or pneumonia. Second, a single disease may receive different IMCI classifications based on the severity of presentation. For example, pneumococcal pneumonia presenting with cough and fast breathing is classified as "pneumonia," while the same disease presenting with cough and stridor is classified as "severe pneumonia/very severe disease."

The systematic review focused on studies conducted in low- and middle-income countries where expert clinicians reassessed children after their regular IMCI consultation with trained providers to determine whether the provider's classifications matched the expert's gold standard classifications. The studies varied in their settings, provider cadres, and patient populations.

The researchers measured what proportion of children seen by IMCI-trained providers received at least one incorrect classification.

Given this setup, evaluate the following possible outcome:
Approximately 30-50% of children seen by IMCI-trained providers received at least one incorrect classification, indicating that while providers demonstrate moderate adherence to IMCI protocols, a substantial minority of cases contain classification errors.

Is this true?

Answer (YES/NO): NO